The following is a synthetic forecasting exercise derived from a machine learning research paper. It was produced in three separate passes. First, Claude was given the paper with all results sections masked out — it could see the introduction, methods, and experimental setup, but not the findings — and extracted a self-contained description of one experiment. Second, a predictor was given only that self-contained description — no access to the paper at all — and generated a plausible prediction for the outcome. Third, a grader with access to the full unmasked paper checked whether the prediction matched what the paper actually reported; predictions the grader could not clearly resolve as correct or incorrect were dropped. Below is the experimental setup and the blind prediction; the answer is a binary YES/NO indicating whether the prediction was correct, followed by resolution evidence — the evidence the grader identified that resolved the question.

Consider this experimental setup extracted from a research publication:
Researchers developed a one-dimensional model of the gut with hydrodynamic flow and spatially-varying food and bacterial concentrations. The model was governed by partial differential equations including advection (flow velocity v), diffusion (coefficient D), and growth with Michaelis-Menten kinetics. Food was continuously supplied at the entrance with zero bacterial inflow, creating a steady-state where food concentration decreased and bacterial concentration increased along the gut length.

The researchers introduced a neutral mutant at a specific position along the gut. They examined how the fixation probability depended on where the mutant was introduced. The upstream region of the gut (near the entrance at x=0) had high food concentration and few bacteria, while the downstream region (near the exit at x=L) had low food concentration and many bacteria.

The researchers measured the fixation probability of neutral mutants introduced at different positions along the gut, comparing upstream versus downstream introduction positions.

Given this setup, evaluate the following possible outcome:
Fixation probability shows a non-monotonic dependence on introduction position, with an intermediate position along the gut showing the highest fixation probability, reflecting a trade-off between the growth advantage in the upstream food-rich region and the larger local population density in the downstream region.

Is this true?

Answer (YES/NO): NO